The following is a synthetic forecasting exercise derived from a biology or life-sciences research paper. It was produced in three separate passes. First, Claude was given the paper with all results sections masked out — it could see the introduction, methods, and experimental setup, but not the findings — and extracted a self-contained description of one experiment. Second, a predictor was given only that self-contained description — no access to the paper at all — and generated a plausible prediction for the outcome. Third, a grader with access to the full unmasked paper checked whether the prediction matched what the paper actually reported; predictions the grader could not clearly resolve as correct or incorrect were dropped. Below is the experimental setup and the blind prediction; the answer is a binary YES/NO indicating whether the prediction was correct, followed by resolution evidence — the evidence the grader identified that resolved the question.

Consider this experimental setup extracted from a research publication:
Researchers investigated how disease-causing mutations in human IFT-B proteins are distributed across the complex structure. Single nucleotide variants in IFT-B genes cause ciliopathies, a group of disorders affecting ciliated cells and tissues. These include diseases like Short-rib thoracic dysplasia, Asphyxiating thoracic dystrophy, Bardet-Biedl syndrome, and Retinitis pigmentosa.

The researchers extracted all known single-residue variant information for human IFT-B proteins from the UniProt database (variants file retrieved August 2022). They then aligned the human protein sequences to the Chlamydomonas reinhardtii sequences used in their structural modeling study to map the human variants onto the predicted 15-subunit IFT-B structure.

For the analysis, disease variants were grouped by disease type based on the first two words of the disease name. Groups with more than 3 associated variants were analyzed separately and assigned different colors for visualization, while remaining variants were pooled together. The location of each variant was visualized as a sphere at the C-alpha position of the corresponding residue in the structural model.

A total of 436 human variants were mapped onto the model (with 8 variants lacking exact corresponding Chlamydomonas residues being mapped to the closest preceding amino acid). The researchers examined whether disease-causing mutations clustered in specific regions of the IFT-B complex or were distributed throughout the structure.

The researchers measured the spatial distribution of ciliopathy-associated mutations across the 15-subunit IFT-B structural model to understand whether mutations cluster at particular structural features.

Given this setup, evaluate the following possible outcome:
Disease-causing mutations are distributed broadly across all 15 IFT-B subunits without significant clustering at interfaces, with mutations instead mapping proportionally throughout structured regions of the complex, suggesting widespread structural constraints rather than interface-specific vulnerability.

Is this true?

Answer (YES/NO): NO